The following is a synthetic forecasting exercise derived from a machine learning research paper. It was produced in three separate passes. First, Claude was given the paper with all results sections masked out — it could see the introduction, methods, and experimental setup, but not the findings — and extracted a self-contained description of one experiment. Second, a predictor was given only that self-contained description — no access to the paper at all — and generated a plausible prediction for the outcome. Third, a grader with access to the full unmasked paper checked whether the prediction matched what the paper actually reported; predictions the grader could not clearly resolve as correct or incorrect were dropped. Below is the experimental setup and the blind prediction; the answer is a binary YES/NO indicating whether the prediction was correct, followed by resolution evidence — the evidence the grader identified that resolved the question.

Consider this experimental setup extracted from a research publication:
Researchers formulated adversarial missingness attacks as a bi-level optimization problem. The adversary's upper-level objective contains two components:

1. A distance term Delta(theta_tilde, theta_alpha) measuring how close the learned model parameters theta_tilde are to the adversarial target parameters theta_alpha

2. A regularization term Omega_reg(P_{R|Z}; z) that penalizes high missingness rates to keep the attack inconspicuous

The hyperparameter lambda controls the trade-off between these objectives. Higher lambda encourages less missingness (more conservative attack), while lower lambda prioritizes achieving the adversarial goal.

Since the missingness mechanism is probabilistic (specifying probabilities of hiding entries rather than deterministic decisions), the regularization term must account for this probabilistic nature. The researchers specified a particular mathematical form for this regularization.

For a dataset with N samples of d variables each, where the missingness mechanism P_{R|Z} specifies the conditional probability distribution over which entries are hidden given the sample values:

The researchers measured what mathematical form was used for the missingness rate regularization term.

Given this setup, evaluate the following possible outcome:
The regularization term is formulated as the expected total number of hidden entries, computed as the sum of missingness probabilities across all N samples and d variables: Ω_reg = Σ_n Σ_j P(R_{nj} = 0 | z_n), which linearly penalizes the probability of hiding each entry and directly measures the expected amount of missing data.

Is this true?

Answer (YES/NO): NO